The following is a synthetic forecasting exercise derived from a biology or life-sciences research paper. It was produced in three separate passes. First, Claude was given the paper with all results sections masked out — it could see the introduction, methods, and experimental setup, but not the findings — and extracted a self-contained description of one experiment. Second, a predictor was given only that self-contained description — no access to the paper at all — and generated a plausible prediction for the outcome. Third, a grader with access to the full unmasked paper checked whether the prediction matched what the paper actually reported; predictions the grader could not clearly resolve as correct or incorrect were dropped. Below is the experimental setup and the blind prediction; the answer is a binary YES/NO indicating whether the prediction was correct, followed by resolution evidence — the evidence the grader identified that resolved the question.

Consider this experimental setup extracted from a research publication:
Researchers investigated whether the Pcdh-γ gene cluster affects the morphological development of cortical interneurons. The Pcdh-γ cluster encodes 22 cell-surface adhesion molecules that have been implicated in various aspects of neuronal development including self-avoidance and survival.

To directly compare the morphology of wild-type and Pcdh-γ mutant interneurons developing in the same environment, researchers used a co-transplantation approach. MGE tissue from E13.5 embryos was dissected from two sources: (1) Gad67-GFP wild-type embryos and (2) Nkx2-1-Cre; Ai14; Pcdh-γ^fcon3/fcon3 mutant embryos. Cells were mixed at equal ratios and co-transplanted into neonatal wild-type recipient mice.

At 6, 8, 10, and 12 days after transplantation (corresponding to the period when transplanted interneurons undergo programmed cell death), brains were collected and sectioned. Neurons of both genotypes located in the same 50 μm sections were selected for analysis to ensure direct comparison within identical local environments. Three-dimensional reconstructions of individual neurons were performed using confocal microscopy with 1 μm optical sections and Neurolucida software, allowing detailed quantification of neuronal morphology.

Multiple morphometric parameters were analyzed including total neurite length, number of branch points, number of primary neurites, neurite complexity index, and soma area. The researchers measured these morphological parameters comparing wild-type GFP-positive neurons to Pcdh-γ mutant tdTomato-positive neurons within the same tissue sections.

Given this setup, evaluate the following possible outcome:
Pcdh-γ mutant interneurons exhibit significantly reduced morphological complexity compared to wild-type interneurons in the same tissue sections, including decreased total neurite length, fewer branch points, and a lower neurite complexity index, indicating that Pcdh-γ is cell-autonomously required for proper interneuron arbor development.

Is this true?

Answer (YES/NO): NO